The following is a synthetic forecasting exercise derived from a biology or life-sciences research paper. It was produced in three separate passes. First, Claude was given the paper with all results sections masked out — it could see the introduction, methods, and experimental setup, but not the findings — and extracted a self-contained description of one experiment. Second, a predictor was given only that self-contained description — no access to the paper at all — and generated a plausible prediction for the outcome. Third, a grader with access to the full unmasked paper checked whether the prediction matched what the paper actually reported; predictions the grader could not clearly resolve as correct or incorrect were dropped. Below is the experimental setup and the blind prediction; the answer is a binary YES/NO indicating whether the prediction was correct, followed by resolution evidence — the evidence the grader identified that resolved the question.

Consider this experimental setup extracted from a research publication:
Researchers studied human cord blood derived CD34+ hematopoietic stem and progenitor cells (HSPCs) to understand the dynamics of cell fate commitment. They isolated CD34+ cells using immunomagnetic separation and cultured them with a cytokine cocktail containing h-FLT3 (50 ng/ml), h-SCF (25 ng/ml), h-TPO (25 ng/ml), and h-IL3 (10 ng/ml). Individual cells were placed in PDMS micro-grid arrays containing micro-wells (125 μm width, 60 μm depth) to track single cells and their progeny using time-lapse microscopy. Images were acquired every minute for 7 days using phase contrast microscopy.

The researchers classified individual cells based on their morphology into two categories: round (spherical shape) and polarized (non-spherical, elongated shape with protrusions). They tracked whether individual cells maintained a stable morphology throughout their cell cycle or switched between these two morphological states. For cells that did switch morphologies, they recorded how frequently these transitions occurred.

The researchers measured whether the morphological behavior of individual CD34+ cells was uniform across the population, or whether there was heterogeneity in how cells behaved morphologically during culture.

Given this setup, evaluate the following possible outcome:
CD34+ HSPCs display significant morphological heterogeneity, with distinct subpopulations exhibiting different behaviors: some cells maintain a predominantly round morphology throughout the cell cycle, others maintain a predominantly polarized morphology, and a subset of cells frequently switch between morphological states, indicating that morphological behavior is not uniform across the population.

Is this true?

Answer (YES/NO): YES